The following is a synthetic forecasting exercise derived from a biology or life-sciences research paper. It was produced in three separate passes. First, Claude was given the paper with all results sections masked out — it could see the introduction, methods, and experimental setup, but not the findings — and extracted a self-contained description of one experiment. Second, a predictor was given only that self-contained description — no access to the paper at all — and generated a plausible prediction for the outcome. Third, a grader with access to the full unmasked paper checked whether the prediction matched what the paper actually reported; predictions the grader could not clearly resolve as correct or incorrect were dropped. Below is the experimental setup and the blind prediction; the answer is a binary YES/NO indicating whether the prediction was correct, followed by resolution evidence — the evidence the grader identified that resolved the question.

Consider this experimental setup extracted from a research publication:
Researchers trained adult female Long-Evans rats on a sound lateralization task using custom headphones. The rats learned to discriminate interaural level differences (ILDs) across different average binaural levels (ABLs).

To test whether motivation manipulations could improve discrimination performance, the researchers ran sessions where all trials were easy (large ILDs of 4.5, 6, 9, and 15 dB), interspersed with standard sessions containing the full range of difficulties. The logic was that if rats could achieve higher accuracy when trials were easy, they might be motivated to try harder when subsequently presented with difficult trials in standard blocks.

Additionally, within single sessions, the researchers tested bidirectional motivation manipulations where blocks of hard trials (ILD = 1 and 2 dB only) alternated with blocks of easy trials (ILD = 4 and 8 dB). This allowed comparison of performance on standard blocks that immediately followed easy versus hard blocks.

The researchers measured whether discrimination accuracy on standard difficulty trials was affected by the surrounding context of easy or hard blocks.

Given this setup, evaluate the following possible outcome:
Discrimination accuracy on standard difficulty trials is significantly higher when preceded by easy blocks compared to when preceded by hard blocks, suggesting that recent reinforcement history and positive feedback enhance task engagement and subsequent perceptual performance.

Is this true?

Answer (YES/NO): NO